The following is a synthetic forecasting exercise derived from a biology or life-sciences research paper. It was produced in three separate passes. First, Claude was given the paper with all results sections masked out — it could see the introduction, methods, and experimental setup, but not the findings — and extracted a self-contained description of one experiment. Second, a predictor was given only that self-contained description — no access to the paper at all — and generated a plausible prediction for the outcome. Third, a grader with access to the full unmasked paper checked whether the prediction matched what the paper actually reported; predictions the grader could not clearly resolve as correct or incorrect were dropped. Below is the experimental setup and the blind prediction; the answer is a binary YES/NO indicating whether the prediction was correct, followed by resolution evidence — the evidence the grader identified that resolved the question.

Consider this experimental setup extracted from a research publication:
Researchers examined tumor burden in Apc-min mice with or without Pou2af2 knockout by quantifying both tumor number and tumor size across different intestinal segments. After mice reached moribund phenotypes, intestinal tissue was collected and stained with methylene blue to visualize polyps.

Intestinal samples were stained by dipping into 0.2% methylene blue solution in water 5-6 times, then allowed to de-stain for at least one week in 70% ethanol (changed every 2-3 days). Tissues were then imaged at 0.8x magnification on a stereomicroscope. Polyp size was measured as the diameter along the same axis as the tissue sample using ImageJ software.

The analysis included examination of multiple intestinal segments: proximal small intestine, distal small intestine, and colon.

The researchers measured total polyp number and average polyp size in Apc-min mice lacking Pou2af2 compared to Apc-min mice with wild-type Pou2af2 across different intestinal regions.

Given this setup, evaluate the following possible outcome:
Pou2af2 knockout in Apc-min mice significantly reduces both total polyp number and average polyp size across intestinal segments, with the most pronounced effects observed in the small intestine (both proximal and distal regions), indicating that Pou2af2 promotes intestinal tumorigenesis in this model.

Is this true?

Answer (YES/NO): NO